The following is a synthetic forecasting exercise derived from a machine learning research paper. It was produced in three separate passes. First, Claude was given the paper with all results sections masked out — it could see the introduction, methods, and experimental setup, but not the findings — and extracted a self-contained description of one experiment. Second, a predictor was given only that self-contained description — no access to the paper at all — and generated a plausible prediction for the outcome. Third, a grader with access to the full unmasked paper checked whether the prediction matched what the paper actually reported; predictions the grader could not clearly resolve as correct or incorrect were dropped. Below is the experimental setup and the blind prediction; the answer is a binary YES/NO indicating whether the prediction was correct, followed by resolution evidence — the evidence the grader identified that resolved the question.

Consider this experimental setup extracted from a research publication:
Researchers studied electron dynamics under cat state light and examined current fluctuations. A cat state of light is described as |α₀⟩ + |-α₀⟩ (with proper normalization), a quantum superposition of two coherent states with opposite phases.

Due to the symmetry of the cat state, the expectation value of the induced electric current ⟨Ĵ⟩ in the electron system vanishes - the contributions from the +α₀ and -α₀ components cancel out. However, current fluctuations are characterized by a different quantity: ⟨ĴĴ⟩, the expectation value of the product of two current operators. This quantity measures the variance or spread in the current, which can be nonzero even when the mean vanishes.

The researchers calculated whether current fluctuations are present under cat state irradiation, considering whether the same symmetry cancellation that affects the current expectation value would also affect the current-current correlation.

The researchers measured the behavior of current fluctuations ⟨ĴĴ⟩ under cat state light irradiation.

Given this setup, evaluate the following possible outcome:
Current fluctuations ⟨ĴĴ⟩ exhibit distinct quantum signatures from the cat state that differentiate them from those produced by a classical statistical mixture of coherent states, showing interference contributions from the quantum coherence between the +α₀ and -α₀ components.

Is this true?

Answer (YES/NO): YES